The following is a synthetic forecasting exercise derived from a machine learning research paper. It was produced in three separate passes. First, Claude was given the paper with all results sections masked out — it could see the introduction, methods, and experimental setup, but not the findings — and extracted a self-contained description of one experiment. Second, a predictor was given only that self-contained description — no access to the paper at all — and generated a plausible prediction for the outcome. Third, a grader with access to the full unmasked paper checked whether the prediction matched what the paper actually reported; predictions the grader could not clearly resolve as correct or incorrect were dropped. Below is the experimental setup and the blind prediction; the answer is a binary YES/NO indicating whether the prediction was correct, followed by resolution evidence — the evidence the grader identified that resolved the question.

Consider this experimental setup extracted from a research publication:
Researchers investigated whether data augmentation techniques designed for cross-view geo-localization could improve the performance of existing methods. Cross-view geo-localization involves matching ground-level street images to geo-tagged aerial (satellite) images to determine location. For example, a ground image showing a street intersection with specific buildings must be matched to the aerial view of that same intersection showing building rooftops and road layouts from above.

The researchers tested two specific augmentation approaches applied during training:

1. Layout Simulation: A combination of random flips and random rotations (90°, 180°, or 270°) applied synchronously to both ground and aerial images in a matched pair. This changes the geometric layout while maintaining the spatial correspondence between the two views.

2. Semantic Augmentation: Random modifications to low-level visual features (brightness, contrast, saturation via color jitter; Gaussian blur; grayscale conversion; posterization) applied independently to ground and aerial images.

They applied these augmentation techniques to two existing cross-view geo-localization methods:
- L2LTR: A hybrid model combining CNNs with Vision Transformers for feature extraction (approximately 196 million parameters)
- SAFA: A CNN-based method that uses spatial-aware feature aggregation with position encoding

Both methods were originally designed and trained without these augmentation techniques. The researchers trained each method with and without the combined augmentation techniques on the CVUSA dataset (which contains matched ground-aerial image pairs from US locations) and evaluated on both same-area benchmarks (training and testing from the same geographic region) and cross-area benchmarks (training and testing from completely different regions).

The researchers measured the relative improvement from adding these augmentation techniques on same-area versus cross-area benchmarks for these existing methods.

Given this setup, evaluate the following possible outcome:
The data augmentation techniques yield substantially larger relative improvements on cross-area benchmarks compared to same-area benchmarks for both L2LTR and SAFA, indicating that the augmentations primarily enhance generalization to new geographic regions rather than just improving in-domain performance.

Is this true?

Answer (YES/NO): YES